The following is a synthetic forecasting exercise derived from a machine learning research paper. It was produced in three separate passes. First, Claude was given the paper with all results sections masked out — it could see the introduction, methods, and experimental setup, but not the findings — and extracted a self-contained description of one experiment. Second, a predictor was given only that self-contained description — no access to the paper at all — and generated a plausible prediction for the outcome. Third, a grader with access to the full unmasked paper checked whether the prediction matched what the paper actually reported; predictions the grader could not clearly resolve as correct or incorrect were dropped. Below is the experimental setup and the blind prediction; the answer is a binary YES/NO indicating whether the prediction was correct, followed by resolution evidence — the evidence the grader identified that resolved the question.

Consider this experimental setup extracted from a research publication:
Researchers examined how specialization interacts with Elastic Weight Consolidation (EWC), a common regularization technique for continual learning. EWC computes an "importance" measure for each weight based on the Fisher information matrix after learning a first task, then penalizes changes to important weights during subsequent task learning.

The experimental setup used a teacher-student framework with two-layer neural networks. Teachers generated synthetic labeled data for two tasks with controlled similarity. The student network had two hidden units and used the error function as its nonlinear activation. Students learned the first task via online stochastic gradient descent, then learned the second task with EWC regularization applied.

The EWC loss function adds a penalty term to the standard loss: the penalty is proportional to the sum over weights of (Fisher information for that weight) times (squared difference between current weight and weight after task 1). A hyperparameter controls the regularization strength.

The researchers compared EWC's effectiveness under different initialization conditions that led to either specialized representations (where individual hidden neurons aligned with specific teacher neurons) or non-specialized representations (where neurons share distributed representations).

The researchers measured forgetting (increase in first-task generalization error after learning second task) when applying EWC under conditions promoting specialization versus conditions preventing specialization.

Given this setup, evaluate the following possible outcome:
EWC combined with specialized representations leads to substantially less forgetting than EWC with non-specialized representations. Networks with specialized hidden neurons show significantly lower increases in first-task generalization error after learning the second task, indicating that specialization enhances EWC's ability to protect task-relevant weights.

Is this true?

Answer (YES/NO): YES